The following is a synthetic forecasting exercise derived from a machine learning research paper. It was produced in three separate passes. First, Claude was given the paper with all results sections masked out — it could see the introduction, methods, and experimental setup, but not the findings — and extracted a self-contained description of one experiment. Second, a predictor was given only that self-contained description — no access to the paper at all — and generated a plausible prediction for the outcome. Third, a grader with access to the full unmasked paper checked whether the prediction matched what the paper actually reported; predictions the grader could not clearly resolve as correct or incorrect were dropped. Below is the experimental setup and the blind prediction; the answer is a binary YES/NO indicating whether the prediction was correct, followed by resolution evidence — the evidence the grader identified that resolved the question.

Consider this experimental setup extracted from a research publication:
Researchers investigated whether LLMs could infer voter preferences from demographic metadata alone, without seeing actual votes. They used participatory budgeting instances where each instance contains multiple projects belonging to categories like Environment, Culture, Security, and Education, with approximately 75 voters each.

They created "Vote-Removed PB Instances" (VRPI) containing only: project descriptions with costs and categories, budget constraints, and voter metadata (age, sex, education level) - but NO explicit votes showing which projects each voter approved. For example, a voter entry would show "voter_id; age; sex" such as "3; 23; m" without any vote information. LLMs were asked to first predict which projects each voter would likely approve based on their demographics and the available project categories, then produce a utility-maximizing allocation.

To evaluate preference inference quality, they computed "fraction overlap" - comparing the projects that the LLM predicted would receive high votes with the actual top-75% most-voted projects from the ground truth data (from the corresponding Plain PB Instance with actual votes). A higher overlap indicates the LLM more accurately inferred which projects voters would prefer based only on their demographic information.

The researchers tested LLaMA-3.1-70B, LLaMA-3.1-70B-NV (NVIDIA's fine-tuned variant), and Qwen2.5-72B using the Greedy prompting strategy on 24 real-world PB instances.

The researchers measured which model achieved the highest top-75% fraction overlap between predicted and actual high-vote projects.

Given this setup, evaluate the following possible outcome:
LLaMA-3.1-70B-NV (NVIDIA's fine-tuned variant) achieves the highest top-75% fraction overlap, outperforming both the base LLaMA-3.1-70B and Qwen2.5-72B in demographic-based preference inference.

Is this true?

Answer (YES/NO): YES